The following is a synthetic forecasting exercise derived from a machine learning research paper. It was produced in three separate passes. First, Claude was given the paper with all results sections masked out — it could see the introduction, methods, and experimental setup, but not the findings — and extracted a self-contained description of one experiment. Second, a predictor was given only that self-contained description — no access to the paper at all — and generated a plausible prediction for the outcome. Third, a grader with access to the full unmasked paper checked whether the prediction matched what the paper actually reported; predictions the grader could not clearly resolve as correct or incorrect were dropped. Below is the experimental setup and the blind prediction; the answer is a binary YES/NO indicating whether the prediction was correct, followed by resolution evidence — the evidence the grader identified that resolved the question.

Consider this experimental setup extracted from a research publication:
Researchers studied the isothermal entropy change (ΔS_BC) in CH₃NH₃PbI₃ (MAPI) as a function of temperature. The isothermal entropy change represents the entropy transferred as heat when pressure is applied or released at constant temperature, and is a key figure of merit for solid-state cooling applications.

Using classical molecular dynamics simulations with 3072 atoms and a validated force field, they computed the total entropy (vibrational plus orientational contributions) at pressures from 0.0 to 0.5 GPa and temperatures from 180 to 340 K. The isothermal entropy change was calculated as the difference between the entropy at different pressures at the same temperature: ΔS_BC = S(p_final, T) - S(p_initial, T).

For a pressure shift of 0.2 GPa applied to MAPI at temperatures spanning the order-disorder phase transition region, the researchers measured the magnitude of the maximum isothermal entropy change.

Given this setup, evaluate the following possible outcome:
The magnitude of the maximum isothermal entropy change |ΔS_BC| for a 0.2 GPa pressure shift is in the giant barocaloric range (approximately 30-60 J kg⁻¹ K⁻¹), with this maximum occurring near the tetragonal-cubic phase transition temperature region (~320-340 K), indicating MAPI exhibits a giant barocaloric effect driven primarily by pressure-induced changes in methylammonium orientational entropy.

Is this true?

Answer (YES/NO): NO